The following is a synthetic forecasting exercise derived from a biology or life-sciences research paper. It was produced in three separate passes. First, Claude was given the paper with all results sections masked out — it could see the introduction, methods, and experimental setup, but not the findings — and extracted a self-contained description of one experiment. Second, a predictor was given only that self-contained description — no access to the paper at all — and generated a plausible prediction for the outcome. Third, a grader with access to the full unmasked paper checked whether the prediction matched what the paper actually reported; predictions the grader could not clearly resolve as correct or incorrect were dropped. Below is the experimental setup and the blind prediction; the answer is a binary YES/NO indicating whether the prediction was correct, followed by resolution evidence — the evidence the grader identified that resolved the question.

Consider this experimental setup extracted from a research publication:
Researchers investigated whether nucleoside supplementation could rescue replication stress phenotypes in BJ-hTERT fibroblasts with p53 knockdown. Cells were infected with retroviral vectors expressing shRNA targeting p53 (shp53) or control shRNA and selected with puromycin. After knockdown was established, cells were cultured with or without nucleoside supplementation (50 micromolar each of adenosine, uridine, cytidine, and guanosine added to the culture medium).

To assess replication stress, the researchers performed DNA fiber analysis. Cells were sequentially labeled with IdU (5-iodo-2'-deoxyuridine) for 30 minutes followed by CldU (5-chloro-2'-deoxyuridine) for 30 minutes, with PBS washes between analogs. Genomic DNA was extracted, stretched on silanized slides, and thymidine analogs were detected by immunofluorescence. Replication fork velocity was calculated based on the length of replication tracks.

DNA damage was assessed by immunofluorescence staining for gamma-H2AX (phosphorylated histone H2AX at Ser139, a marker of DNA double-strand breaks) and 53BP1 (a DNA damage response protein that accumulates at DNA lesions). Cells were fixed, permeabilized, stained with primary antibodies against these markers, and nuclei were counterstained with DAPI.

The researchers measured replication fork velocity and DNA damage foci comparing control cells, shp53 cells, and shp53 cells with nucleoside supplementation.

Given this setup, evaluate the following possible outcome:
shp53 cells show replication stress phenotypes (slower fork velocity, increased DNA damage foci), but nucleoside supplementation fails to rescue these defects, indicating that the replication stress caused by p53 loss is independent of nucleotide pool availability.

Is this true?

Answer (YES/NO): NO